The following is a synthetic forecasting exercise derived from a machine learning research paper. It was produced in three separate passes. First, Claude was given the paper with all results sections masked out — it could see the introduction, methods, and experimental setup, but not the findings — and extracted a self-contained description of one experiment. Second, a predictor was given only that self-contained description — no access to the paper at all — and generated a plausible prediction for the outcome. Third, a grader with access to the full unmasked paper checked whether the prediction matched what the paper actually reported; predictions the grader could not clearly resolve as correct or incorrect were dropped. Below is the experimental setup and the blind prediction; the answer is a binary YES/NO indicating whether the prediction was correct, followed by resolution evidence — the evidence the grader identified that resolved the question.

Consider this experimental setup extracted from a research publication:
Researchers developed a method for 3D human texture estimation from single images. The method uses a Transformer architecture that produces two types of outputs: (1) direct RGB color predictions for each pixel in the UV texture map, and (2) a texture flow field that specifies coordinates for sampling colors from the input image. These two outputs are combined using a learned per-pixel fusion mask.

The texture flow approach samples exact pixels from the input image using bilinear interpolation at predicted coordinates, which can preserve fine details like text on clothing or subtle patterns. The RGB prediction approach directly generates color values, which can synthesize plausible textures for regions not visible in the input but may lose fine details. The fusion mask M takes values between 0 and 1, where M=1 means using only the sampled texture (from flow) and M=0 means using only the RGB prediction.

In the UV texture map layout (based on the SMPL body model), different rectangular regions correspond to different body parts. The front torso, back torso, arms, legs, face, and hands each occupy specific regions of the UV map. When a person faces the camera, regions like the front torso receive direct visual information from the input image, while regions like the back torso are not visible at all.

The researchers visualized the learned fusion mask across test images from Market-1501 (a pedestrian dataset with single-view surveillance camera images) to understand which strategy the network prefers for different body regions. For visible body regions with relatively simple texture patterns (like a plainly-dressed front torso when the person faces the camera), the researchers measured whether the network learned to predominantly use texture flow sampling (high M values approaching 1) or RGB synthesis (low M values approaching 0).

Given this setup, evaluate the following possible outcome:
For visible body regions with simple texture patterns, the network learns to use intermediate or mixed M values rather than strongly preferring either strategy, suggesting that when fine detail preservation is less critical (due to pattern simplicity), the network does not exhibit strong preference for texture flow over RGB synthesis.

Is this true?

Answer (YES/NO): NO